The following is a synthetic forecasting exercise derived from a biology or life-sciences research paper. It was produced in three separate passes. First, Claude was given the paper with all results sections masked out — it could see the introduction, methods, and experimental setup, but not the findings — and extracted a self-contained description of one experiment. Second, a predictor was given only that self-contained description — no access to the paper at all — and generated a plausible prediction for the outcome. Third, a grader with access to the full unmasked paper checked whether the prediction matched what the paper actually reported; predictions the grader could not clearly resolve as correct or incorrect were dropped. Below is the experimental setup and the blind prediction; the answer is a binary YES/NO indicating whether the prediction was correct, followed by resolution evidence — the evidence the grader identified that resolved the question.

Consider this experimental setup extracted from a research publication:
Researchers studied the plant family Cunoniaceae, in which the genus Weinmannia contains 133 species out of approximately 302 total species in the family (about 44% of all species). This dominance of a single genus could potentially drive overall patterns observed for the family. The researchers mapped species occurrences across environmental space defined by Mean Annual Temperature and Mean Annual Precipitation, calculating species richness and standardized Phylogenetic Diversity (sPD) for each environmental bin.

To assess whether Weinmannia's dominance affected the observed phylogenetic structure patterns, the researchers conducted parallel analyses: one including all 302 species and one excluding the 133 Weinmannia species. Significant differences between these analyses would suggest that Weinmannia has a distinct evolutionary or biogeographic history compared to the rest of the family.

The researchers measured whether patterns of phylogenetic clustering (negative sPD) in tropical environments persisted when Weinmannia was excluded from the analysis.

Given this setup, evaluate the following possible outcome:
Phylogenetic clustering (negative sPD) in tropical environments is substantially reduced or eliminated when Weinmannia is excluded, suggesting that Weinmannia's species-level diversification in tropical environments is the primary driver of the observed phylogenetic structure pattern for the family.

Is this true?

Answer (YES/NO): NO